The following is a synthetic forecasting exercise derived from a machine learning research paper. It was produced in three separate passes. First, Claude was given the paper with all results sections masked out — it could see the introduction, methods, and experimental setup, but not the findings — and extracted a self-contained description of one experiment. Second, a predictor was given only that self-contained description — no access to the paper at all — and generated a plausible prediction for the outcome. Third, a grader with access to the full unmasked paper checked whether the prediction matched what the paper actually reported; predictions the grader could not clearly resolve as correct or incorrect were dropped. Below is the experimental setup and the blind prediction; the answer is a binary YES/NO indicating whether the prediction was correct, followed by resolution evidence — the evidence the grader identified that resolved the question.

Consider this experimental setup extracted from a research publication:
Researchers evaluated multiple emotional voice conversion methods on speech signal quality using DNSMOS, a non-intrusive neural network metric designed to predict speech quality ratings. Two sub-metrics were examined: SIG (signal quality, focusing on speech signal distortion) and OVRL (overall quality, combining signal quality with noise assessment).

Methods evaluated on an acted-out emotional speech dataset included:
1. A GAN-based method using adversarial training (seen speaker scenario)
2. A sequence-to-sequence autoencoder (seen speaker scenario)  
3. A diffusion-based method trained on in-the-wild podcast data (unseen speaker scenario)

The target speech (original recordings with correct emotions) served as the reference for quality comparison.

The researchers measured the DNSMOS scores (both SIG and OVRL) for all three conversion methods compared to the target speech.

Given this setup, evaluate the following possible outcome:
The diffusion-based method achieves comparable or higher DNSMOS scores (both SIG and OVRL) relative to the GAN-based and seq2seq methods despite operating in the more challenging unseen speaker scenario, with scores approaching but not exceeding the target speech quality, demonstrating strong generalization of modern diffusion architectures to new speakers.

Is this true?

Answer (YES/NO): NO